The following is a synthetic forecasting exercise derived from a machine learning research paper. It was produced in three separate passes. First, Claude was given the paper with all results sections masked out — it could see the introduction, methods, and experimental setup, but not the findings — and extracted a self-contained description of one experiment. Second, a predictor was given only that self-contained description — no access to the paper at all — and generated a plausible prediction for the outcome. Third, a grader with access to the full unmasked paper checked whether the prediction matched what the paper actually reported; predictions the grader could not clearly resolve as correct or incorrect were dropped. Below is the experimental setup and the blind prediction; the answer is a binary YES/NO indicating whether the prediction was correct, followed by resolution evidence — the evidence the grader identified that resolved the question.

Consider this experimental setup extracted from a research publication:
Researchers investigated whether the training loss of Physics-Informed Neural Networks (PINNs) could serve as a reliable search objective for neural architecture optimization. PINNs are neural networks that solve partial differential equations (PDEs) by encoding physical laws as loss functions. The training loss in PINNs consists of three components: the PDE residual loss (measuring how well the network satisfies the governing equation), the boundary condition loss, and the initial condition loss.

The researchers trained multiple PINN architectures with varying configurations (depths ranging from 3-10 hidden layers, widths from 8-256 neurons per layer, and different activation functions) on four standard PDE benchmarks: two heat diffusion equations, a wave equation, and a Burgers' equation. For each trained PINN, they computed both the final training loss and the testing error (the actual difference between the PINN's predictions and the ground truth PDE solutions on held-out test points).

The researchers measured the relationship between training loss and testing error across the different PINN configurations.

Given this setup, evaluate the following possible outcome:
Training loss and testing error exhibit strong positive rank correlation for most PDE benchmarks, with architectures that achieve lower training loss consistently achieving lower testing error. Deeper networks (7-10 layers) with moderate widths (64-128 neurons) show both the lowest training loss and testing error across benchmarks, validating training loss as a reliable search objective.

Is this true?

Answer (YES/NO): NO